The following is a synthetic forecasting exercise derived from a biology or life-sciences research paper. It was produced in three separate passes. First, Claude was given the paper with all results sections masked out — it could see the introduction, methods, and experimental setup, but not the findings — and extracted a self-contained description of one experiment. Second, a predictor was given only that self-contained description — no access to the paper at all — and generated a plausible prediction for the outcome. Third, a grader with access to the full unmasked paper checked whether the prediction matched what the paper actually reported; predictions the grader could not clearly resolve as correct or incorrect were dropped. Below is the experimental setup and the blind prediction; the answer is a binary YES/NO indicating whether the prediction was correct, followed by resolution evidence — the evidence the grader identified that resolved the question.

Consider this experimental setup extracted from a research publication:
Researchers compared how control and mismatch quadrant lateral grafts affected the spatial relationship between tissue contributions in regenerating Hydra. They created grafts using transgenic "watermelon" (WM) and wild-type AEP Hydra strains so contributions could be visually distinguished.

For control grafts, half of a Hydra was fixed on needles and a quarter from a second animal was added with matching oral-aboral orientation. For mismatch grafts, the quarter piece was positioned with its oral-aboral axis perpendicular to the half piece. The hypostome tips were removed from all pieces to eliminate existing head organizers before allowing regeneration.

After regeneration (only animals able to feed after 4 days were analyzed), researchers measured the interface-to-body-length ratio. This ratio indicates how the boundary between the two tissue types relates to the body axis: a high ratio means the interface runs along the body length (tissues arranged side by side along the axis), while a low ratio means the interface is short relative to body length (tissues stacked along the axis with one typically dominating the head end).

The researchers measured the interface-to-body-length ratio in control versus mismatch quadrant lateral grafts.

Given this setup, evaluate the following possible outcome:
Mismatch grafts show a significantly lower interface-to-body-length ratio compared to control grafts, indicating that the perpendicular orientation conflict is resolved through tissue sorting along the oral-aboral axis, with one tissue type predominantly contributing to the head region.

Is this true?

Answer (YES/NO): YES